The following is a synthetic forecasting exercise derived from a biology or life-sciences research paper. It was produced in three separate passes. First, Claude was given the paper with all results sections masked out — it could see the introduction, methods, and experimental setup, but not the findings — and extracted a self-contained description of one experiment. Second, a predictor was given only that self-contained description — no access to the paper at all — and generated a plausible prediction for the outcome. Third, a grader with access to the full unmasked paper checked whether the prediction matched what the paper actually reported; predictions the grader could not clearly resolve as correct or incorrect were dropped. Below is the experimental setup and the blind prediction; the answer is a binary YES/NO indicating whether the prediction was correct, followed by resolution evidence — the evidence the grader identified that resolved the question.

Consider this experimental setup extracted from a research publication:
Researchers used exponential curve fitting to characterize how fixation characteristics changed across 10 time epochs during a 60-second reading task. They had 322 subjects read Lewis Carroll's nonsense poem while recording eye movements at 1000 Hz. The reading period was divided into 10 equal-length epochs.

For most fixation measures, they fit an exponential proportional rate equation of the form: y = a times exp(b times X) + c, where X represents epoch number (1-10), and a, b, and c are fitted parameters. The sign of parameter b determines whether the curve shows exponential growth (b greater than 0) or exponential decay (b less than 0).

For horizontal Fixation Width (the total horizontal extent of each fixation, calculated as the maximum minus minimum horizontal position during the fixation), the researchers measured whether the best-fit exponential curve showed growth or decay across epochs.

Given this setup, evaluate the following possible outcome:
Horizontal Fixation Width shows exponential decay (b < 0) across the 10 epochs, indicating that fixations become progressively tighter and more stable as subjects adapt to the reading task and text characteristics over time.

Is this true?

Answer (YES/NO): NO